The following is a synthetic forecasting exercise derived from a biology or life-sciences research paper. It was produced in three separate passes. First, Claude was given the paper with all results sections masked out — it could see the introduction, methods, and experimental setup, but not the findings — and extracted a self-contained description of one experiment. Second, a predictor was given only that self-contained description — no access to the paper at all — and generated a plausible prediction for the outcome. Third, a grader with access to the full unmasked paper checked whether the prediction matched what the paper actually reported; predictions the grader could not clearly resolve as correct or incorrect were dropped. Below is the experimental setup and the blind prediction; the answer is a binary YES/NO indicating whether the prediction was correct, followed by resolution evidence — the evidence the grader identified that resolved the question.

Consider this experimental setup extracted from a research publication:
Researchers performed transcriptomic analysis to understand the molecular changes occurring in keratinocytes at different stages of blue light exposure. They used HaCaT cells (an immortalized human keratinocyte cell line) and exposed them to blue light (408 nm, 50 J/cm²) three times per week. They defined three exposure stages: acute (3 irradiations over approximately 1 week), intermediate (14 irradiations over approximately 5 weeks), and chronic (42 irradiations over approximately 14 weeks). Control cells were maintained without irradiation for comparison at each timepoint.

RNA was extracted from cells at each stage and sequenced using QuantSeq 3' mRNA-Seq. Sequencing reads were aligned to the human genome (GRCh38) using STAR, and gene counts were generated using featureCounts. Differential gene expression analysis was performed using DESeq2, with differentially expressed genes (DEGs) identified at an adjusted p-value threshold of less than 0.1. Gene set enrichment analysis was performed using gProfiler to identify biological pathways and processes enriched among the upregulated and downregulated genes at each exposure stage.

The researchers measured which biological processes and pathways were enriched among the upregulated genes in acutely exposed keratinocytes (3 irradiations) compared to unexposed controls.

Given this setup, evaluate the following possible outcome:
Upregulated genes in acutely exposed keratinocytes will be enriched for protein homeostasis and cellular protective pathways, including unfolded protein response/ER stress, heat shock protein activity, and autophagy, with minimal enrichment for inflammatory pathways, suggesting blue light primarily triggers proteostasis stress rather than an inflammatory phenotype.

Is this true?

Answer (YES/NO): NO